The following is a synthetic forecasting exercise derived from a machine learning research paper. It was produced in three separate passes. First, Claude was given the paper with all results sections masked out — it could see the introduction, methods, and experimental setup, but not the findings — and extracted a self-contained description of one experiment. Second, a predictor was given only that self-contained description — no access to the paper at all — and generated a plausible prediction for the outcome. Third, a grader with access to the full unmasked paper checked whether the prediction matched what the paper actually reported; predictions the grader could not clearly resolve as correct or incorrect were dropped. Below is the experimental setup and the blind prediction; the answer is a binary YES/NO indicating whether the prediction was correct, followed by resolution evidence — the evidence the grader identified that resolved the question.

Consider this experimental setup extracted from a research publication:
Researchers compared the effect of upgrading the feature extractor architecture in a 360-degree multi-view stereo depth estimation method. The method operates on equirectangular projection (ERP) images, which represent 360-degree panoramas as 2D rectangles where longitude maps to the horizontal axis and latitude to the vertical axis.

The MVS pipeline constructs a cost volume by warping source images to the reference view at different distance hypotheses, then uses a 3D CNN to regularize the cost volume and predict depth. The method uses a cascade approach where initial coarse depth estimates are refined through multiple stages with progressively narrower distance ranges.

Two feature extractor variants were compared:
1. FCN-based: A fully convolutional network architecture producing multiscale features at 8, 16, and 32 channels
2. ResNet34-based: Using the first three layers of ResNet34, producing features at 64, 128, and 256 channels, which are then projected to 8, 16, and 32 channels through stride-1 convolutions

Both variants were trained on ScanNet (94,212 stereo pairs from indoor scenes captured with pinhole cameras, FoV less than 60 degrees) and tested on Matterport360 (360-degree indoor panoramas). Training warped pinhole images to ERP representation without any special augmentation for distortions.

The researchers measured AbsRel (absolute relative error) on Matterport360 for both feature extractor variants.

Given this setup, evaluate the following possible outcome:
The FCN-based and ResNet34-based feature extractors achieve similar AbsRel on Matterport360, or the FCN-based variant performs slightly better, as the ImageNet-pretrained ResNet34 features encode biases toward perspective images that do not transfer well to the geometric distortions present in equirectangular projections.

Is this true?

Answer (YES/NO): NO